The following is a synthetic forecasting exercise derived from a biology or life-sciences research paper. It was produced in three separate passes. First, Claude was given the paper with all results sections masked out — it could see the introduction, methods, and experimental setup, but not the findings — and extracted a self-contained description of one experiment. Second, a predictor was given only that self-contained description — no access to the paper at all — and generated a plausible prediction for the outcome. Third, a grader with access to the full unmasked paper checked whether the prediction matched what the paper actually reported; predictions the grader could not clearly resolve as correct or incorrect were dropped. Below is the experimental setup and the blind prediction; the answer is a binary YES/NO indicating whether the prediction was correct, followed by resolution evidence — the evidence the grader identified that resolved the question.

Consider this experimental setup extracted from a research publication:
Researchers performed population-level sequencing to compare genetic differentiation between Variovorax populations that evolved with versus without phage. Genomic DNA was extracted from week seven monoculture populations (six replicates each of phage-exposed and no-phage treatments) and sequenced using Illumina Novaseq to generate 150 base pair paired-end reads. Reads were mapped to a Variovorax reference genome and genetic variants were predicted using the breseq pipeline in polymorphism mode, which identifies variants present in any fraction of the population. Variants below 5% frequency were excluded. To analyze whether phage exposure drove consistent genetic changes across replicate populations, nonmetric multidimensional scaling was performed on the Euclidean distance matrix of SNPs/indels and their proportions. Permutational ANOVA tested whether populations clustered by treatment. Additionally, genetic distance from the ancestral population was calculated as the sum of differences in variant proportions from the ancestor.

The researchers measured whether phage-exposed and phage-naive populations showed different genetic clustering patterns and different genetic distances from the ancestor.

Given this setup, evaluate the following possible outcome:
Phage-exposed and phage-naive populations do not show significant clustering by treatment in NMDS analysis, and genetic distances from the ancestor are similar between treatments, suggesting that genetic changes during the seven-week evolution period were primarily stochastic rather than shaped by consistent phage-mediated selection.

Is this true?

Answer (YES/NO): NO